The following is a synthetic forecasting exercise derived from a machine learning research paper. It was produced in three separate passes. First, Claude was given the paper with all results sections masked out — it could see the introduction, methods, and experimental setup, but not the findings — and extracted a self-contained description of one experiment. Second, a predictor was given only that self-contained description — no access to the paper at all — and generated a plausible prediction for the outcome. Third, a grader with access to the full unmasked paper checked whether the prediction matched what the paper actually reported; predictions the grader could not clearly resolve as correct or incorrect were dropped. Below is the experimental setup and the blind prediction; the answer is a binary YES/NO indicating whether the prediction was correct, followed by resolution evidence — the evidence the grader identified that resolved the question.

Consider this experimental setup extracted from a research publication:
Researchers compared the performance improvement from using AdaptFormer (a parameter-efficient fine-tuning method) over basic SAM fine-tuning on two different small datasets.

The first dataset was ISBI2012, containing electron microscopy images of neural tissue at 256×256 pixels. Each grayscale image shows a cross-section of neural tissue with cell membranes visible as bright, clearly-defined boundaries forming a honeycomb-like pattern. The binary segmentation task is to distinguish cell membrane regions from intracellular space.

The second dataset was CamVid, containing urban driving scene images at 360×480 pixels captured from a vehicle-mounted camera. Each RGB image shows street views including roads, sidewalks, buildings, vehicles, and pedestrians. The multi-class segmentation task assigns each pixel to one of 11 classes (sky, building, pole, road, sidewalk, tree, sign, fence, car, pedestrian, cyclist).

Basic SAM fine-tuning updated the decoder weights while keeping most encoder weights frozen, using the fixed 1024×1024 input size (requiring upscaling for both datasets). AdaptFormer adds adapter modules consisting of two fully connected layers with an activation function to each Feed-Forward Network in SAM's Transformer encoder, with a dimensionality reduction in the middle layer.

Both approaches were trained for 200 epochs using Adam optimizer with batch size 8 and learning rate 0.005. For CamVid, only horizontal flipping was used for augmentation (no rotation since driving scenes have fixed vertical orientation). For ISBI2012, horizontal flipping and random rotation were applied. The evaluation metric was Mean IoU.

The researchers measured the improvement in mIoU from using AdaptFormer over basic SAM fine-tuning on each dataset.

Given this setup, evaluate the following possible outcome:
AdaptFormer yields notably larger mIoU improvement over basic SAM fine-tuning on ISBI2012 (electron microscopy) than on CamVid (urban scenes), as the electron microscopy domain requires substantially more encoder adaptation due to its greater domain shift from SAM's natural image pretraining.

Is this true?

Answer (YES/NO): NO